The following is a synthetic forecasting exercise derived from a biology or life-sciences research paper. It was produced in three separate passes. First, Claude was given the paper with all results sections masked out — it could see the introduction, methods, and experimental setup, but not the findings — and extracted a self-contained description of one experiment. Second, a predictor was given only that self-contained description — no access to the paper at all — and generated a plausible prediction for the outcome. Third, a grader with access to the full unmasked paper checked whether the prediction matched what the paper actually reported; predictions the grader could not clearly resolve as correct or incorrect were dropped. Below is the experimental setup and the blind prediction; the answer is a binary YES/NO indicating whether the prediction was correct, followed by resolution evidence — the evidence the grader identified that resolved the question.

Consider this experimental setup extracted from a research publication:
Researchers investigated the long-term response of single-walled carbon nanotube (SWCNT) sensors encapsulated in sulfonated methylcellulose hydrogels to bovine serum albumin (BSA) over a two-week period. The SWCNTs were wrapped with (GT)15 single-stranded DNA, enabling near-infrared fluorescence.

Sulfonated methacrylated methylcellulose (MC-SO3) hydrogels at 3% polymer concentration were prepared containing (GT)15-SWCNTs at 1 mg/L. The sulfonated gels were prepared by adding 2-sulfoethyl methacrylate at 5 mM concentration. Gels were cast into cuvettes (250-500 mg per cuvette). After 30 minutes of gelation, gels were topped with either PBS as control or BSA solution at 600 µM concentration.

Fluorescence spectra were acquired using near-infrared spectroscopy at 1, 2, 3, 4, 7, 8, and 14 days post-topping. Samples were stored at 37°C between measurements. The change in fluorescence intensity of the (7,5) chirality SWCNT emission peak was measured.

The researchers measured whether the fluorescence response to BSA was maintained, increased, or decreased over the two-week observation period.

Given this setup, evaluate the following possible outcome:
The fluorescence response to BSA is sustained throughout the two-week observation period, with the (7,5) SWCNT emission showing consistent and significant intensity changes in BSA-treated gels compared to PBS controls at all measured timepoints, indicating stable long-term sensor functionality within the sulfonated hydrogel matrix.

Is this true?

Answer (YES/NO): YES